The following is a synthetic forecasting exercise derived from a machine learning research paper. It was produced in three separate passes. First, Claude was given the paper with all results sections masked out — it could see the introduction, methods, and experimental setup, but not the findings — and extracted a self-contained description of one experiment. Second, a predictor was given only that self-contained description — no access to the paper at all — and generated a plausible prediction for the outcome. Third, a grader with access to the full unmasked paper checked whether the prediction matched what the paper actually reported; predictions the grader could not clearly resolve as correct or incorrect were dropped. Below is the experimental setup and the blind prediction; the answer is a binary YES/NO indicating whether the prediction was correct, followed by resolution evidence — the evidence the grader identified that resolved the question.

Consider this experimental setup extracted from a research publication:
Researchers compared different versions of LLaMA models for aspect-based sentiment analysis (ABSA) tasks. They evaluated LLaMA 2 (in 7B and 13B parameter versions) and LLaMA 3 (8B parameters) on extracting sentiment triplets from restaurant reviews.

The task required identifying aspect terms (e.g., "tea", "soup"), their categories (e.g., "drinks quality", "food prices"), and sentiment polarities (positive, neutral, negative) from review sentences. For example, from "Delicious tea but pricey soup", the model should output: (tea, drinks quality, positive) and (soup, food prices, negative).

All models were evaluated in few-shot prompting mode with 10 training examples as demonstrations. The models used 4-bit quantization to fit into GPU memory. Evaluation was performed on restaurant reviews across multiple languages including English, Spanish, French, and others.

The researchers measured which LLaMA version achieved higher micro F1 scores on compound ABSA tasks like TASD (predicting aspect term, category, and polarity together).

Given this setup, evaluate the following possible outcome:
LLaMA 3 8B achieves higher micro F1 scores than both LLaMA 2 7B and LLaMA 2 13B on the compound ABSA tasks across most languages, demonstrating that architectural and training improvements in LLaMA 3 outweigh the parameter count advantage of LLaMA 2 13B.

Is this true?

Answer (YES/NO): YES